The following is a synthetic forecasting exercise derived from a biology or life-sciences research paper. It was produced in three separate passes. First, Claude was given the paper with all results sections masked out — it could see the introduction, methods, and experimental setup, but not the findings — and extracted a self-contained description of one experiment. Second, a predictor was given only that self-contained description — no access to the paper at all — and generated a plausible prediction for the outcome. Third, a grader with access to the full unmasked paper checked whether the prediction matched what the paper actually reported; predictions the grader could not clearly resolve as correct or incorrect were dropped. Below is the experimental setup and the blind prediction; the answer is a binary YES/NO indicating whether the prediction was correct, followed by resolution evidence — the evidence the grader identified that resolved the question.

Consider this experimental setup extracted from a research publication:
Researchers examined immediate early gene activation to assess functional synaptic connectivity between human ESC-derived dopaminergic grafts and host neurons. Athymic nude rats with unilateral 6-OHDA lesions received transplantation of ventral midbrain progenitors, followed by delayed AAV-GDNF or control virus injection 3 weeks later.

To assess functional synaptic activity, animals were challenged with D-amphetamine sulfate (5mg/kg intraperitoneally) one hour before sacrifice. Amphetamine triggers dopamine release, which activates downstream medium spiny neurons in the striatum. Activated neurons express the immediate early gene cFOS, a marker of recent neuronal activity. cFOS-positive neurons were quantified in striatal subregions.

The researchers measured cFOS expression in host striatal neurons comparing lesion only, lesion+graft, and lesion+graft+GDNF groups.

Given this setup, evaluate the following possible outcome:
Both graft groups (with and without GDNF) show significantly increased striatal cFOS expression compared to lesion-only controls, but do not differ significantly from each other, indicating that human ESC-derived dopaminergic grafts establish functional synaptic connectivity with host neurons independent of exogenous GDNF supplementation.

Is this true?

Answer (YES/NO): NO